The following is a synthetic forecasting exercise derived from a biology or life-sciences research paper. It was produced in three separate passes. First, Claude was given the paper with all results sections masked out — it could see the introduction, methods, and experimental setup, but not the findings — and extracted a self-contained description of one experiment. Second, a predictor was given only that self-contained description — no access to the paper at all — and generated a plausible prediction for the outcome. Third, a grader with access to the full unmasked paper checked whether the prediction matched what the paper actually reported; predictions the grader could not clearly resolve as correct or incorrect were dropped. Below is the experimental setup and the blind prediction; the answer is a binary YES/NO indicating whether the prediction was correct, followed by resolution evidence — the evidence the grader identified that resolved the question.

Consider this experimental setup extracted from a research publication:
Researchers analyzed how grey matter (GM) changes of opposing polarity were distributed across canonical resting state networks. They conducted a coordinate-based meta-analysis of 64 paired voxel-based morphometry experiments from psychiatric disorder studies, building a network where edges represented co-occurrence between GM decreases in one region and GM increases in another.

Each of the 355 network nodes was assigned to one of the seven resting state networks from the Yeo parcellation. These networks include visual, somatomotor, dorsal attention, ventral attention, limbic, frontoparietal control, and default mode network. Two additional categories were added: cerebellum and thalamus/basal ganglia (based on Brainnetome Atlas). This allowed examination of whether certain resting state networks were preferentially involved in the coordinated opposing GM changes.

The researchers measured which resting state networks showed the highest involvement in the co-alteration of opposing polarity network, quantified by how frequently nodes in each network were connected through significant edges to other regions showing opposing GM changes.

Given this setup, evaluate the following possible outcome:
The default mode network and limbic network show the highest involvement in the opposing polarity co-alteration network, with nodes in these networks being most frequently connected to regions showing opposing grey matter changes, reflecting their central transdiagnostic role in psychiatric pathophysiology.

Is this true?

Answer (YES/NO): NO